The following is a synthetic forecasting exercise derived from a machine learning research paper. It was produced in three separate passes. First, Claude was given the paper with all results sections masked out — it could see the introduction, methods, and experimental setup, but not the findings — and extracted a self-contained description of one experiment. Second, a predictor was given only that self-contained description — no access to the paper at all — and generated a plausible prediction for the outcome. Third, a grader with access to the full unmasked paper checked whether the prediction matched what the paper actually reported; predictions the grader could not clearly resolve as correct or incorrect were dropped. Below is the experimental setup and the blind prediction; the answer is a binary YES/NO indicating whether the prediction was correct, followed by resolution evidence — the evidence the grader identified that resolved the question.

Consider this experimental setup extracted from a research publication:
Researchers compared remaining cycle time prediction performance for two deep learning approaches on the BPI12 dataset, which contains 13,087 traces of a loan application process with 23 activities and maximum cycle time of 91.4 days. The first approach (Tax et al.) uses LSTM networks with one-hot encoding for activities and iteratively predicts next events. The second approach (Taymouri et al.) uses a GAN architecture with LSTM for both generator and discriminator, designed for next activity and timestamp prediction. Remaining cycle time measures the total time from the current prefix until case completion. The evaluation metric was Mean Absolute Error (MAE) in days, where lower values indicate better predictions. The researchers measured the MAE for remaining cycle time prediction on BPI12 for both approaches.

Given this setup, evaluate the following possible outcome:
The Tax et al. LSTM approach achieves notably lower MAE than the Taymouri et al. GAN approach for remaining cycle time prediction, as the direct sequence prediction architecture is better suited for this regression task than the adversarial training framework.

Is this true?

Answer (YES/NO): NO